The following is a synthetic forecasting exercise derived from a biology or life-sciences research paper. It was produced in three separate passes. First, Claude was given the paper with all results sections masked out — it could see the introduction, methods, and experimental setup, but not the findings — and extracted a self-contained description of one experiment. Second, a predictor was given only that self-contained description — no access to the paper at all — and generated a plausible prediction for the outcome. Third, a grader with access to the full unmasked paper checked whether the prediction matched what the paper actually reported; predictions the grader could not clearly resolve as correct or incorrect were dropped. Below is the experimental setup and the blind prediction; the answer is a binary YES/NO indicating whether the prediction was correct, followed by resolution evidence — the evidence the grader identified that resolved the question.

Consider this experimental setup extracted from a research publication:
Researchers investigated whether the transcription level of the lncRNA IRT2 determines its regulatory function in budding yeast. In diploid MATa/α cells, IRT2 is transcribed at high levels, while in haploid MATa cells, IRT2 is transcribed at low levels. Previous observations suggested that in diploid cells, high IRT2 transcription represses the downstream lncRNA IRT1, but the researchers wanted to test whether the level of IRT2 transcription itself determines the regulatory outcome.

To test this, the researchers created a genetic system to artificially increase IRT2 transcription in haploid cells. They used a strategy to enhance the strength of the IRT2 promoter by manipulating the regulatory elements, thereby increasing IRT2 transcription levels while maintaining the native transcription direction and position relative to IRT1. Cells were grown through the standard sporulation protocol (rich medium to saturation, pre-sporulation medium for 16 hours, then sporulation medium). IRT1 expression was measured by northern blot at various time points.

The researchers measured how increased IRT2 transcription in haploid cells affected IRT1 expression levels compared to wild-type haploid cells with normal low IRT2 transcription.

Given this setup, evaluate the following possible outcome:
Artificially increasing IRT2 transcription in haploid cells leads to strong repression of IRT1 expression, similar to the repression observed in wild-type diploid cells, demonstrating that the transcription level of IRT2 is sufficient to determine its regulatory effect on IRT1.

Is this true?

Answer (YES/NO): YES